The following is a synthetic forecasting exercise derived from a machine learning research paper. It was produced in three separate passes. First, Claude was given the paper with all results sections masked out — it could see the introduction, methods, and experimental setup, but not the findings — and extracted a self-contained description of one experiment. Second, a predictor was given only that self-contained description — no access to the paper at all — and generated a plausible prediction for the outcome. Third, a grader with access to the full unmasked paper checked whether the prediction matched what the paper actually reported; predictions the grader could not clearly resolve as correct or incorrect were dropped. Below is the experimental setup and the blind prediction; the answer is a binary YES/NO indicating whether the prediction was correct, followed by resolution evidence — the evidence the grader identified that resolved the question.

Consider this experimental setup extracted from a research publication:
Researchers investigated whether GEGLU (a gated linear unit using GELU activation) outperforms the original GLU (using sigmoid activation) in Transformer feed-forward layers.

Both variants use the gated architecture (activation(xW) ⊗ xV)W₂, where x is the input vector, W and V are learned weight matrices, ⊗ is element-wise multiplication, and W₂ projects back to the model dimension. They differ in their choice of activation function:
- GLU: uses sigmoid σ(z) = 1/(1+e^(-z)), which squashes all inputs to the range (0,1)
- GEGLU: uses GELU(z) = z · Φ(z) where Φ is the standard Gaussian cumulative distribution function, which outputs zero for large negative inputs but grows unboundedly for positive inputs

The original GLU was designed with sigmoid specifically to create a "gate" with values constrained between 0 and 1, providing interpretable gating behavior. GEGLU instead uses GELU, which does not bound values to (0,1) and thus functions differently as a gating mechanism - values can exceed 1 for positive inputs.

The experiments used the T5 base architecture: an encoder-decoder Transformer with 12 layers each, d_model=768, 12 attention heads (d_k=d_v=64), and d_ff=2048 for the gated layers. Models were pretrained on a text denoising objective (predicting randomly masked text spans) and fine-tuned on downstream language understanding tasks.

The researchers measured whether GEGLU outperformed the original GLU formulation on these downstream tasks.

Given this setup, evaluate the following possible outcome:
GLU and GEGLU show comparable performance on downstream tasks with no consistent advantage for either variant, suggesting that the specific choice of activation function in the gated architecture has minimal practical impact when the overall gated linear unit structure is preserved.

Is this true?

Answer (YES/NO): NO